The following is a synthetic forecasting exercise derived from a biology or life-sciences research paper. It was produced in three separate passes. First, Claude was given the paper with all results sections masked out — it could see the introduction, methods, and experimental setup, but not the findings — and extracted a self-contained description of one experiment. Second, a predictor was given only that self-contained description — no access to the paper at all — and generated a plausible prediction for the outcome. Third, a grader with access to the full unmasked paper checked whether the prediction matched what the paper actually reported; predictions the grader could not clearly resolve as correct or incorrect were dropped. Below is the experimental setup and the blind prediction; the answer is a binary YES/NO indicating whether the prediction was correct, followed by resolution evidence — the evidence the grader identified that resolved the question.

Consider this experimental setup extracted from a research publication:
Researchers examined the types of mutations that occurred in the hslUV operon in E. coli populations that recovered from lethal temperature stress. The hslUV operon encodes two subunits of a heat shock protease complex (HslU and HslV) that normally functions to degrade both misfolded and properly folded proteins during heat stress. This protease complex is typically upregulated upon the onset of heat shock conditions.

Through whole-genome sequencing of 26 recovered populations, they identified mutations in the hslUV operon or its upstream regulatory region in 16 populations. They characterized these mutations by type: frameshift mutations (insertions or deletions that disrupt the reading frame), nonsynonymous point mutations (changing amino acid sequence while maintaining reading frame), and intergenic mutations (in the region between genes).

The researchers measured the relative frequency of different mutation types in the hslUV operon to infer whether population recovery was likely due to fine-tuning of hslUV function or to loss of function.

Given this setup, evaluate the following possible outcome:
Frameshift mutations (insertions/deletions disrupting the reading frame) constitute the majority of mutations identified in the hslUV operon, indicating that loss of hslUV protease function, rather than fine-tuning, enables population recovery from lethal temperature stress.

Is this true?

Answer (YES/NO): YES